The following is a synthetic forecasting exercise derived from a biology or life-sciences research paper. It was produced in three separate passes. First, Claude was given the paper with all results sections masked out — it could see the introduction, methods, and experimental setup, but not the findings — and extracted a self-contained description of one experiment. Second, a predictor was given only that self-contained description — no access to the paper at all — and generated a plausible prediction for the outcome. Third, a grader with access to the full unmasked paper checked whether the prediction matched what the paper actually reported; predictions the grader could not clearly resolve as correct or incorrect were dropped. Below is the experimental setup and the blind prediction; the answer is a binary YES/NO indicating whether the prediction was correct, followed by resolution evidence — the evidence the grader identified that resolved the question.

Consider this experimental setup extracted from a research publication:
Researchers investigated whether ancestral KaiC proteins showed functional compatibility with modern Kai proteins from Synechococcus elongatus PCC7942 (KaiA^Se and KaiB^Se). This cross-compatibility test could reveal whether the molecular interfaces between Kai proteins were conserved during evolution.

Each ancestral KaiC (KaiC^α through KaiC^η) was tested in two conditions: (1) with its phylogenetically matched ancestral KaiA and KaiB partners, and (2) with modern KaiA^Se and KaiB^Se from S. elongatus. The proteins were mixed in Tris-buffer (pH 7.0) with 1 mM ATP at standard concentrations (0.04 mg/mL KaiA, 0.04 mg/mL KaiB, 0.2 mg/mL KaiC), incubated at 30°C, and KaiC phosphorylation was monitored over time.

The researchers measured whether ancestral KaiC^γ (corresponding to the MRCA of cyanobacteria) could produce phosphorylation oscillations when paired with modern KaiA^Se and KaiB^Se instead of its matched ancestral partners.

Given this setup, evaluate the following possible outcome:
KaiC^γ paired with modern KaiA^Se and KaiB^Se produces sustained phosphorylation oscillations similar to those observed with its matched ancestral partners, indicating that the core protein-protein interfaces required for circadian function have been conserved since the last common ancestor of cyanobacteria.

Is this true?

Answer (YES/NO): YES